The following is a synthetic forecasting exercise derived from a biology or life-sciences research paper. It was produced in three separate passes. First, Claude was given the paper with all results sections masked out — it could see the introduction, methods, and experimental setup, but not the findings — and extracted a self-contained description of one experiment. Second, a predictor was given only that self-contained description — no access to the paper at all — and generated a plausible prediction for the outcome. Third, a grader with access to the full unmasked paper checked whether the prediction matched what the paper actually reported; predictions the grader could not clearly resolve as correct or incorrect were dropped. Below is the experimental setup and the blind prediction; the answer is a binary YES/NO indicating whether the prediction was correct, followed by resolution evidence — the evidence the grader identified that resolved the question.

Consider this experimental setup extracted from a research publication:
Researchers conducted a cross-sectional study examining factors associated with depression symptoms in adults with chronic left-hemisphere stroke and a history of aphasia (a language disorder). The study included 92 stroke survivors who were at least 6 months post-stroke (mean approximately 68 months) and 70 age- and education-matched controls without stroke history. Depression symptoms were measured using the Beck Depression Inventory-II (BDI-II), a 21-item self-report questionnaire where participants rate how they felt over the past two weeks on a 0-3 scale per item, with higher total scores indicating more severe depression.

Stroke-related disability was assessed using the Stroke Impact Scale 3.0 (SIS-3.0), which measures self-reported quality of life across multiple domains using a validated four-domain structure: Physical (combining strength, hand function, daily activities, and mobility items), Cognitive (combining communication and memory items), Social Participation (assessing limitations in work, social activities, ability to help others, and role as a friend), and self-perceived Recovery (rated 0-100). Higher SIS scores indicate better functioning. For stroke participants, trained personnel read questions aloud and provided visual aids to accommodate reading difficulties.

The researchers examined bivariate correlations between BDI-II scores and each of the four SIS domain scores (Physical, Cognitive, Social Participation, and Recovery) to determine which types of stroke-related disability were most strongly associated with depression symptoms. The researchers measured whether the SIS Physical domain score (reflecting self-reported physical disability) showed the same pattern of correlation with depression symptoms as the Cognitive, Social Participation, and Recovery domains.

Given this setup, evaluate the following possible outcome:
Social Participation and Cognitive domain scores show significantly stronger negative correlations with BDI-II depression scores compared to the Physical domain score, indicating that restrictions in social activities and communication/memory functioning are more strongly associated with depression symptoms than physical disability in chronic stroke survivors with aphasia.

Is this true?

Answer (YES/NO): YES